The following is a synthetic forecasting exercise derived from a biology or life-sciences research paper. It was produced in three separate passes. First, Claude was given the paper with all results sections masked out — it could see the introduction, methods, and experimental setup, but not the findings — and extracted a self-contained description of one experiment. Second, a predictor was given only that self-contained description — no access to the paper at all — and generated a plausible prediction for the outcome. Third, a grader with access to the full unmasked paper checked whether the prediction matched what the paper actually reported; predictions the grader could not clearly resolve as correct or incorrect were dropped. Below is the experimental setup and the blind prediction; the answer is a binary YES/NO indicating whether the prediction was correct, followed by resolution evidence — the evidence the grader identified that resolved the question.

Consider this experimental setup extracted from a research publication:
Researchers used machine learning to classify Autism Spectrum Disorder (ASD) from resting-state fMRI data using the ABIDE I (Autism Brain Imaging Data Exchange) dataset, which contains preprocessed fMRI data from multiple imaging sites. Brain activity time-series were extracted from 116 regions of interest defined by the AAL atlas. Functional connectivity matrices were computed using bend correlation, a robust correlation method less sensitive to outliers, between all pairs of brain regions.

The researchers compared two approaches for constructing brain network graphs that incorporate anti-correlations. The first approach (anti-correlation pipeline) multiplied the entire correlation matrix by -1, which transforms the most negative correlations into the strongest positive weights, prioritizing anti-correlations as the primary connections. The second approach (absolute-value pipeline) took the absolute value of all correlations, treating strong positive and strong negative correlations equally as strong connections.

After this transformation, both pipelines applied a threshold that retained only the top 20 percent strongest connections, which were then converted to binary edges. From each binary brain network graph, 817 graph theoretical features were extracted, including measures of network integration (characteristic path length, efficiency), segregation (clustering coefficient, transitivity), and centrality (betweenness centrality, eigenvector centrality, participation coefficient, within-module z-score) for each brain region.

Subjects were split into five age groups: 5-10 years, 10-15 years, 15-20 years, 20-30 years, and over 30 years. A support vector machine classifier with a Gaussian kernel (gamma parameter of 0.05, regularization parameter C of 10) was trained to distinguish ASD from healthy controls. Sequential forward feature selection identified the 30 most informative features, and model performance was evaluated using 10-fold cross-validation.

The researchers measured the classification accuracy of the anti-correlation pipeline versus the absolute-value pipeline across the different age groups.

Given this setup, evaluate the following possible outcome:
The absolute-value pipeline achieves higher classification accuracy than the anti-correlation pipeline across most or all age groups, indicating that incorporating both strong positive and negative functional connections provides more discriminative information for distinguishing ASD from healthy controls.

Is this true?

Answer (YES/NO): NO